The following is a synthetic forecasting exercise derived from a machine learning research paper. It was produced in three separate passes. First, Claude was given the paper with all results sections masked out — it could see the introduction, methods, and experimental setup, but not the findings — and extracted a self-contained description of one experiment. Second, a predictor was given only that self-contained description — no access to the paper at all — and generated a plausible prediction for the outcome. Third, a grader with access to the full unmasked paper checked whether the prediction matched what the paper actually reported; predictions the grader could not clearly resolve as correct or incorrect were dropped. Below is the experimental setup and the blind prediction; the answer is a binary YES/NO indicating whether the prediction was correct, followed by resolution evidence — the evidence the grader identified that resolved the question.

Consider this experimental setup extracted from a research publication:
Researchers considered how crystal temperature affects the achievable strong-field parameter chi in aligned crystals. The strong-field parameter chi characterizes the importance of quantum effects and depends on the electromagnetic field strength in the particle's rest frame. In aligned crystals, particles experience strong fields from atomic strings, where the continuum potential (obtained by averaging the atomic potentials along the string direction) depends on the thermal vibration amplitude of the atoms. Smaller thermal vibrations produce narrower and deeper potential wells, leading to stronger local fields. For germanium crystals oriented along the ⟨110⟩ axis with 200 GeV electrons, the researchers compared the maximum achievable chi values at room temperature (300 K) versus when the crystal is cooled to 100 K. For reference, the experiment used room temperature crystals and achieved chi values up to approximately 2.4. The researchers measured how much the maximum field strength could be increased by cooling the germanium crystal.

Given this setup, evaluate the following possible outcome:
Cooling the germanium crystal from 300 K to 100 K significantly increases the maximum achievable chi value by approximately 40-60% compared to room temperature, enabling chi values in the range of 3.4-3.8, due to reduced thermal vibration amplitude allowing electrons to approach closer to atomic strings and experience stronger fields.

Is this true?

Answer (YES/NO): NO